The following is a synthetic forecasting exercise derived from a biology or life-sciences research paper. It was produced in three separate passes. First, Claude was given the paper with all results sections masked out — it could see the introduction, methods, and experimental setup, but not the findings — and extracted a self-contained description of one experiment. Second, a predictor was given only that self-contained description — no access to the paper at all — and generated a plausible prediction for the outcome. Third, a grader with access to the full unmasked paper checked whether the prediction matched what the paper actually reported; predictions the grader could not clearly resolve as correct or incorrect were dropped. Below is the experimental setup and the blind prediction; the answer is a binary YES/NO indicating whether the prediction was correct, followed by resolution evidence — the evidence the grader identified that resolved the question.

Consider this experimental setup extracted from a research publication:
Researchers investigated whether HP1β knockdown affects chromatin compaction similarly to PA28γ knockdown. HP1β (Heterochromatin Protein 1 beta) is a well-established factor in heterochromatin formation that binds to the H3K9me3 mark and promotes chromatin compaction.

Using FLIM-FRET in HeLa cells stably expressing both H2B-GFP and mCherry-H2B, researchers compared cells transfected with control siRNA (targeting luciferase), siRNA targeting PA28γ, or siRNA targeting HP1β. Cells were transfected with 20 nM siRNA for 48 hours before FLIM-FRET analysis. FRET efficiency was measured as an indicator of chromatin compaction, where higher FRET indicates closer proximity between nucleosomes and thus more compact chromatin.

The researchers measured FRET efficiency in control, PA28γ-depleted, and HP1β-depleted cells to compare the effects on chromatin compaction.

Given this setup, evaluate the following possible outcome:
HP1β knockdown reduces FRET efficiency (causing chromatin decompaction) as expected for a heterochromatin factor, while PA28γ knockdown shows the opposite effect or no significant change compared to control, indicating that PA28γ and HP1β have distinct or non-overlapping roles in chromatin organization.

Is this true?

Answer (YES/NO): NO